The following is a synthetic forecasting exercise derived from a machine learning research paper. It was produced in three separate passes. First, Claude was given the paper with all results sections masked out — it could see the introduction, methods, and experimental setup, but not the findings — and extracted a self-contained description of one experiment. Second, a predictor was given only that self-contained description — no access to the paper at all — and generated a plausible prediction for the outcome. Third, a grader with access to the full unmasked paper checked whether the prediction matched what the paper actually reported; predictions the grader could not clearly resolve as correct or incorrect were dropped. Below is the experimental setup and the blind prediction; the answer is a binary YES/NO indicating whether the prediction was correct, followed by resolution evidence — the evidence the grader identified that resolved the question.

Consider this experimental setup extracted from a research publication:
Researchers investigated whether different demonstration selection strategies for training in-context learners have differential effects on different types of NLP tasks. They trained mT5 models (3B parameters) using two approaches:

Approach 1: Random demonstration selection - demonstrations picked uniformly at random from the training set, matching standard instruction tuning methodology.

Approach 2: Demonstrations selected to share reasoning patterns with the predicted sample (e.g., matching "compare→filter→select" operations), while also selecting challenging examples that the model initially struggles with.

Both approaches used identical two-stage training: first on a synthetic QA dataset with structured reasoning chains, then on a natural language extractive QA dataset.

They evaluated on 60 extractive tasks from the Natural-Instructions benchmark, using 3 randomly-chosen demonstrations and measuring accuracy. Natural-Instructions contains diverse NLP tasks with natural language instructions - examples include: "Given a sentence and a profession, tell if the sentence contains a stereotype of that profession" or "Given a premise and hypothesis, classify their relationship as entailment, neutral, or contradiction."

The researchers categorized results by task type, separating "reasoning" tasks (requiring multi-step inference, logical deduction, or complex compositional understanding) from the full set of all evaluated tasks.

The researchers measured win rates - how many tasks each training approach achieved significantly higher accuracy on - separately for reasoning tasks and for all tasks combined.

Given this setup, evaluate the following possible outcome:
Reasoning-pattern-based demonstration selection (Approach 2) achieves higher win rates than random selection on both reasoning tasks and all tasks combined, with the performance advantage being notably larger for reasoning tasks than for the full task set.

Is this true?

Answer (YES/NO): YES